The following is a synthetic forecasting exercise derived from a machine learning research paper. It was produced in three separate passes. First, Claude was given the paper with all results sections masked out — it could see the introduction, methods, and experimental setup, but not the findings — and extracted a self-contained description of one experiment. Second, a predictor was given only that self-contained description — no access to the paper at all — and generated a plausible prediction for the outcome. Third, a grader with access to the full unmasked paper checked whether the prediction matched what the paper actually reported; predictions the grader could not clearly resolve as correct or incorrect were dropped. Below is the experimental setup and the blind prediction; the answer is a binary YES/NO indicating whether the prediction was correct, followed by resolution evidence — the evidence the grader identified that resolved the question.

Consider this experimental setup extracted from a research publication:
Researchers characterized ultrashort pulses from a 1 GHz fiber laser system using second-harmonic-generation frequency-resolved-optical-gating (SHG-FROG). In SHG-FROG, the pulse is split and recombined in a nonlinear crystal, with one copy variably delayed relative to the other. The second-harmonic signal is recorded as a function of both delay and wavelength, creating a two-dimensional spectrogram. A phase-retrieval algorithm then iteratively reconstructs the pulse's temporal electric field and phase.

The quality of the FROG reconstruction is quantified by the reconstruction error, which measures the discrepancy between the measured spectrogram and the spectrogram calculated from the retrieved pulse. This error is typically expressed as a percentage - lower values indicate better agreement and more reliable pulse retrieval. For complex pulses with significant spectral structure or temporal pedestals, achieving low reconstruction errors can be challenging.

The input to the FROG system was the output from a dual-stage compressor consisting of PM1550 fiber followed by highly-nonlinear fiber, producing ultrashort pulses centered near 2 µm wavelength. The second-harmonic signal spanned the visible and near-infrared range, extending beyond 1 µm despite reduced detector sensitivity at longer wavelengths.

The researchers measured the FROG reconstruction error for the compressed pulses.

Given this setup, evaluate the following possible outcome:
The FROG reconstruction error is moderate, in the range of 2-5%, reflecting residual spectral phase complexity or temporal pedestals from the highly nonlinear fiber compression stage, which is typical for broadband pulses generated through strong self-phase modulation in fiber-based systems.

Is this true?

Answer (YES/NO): NO